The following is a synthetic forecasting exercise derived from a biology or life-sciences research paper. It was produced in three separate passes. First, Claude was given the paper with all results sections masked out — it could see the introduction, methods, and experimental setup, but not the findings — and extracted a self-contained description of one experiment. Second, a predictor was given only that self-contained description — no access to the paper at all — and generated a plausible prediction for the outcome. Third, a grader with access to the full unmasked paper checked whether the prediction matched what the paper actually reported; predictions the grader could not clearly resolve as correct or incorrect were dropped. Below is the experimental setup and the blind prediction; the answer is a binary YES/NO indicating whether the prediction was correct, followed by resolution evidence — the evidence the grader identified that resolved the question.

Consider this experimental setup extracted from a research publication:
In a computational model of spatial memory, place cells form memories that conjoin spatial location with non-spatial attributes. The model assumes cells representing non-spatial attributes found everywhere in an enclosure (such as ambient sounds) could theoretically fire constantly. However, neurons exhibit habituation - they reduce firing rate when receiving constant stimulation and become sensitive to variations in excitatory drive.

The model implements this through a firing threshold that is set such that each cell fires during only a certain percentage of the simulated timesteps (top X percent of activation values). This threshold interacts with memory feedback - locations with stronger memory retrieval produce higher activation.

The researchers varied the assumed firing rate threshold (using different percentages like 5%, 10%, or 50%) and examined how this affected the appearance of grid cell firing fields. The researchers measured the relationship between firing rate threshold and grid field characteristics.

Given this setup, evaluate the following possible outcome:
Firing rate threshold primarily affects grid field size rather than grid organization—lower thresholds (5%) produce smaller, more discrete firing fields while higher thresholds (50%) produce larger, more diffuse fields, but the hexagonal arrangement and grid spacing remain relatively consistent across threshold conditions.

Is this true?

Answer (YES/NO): YES